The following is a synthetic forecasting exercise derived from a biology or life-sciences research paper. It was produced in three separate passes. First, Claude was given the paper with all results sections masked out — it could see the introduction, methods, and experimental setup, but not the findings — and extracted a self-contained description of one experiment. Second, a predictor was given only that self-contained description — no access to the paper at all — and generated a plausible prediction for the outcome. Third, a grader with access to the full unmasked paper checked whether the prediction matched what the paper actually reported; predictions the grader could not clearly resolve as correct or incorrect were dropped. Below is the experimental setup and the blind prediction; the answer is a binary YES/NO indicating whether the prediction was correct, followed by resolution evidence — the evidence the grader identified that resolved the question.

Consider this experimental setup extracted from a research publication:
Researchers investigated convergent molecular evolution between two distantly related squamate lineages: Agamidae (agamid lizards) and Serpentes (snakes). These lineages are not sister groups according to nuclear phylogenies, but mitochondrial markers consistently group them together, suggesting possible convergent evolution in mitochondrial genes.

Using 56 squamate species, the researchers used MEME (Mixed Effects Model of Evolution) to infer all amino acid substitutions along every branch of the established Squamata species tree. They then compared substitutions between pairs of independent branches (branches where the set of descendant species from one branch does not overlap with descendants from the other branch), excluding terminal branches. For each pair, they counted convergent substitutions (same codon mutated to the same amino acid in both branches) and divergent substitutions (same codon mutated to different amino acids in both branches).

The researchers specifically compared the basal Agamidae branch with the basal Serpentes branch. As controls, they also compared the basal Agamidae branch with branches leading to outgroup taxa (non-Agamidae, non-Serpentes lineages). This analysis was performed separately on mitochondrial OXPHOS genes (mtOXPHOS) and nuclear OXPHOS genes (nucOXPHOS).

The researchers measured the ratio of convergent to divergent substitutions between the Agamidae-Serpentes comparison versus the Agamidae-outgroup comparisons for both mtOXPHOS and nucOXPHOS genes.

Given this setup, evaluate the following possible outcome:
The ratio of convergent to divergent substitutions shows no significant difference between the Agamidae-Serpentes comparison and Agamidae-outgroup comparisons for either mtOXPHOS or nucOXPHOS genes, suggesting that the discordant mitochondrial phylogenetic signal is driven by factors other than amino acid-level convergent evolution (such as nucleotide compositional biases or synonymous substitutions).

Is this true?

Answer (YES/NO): NO